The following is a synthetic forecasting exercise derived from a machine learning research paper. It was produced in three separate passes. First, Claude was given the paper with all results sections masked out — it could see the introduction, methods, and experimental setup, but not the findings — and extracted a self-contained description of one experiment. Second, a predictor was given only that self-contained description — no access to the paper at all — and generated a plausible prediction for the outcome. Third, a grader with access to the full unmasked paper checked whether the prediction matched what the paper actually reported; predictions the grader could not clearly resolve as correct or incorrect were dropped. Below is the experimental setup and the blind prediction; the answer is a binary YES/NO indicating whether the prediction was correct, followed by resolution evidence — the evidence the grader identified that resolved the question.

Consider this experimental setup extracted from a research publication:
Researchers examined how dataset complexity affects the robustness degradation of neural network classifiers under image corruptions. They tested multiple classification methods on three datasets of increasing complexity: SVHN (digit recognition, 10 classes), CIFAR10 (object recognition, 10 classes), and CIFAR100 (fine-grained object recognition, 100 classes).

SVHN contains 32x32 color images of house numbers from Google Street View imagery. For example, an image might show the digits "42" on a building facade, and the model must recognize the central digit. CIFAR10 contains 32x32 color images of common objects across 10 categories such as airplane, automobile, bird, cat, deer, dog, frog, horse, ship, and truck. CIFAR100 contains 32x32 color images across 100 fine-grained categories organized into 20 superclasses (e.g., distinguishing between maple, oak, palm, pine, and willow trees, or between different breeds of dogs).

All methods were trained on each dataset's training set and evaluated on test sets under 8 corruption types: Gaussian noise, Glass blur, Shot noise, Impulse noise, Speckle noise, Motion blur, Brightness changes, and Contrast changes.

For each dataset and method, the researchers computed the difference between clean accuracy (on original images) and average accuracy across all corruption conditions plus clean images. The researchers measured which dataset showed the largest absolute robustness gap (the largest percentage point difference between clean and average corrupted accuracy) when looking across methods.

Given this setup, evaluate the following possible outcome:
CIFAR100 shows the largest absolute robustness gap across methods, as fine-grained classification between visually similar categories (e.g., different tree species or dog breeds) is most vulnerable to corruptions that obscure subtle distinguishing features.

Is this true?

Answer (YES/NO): YES